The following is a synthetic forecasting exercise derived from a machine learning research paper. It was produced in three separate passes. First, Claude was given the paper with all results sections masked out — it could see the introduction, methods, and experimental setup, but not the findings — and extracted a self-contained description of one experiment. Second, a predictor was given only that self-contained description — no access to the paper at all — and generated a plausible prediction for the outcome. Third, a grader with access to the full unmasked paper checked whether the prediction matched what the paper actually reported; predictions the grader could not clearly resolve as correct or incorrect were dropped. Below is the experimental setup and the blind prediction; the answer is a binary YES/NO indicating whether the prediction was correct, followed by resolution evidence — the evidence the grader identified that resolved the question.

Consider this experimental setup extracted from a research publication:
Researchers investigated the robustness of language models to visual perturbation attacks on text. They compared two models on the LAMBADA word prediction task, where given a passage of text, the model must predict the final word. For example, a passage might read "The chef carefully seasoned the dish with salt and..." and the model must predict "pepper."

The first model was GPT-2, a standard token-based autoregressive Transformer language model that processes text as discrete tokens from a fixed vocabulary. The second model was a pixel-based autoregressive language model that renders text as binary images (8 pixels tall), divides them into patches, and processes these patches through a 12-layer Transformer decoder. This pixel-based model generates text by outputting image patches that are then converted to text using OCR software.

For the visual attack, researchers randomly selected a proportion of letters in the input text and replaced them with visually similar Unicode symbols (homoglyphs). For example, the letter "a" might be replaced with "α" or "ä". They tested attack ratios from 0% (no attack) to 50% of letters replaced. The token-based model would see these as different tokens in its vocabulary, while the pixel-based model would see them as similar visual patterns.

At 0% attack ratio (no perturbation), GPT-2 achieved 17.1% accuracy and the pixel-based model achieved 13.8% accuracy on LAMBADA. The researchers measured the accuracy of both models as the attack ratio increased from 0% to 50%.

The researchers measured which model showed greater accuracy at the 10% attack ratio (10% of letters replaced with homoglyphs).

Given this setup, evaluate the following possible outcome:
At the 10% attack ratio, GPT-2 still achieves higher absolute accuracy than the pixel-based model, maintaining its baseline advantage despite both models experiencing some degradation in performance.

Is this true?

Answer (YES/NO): NO